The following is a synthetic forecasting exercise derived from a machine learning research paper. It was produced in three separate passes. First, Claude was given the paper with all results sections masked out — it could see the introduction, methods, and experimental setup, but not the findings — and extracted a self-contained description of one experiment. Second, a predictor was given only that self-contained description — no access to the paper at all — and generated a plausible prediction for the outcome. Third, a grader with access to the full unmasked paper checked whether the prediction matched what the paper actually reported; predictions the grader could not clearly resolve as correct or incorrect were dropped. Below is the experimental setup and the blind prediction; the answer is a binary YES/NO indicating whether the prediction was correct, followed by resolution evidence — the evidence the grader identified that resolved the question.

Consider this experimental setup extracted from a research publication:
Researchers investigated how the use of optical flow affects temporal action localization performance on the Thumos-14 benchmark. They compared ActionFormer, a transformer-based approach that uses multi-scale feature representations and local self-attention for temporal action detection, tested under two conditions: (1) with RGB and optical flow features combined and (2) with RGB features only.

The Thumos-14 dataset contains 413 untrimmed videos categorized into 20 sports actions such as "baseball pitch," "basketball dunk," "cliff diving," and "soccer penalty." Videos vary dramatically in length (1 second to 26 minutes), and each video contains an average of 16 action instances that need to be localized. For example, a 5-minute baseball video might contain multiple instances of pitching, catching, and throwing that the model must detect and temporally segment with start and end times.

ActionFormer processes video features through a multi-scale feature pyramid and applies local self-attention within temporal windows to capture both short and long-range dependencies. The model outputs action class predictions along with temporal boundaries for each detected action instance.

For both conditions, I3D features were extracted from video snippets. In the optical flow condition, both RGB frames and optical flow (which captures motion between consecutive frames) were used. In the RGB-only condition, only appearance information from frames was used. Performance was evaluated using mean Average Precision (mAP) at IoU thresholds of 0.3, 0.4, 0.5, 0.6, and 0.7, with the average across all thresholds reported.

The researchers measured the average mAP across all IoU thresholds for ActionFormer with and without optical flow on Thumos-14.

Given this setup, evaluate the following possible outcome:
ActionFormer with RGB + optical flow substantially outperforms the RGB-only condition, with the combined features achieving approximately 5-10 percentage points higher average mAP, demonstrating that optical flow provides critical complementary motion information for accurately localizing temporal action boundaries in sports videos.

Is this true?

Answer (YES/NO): NO